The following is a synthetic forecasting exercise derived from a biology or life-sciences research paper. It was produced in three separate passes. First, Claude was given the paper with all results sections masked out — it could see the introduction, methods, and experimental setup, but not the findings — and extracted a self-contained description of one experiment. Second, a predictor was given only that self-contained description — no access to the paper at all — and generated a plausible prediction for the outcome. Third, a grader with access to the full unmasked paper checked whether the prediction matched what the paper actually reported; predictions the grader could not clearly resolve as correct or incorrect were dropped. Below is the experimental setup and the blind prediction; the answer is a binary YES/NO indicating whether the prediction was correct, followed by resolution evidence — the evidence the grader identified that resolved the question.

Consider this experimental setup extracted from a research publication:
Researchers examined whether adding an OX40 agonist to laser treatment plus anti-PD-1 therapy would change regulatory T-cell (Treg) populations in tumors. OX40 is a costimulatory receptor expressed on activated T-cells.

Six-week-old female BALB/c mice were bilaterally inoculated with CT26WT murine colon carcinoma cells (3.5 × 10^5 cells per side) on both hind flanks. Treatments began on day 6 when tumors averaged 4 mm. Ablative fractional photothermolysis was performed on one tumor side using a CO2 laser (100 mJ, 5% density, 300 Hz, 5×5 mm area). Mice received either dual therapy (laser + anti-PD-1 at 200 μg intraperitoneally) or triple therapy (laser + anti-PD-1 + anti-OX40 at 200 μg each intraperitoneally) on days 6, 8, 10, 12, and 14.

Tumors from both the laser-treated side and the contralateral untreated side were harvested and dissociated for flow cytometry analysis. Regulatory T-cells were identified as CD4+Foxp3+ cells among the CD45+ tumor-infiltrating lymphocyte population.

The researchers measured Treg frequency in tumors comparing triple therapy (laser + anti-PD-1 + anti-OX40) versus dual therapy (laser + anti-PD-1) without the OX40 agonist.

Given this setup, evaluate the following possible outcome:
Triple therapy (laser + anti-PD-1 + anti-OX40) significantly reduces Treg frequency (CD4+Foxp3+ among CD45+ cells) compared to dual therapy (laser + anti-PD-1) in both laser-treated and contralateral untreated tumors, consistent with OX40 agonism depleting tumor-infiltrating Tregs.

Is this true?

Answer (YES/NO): NO